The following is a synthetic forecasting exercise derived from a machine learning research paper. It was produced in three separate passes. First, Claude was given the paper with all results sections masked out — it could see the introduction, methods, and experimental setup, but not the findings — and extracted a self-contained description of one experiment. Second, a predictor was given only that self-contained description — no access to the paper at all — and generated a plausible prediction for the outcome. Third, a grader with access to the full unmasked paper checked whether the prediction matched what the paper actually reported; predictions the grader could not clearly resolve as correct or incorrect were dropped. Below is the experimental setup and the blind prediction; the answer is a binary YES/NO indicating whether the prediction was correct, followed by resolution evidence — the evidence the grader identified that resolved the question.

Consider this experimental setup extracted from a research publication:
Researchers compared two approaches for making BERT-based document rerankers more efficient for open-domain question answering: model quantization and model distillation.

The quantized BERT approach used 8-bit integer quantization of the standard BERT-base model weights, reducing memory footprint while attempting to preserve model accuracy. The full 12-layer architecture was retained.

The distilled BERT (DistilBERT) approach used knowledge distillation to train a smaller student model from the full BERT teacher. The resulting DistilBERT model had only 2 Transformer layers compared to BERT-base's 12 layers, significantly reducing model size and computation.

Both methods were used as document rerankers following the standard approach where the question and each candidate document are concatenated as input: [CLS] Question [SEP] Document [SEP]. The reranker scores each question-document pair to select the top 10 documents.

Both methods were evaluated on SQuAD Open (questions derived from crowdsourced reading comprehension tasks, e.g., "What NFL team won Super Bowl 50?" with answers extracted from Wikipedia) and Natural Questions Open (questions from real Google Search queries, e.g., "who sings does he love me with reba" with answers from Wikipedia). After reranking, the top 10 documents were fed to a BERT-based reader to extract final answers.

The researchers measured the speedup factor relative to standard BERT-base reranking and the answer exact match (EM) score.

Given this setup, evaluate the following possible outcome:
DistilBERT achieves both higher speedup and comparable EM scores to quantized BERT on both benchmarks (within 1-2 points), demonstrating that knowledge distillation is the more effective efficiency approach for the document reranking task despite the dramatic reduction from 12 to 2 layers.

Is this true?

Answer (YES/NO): NO